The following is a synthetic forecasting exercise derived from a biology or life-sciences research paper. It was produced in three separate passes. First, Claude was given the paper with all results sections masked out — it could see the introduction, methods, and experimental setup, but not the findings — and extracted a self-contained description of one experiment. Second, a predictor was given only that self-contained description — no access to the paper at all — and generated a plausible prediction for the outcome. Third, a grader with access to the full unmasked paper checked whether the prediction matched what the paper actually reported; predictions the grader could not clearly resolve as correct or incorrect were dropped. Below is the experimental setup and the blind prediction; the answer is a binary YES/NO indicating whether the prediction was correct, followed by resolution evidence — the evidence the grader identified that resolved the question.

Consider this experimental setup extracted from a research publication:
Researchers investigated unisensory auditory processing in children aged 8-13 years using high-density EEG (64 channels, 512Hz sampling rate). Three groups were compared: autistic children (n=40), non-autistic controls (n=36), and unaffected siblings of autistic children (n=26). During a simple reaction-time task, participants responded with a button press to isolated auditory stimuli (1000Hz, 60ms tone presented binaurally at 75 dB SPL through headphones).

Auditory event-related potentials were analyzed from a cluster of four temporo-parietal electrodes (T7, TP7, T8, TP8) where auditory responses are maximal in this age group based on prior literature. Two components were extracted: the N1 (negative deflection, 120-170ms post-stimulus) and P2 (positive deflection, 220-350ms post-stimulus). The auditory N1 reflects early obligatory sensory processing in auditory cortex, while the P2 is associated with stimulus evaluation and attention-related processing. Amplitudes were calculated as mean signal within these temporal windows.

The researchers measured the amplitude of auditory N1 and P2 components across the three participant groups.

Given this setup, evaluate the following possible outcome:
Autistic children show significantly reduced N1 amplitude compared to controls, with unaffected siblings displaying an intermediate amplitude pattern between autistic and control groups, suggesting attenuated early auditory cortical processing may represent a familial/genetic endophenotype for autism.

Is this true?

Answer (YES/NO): NO